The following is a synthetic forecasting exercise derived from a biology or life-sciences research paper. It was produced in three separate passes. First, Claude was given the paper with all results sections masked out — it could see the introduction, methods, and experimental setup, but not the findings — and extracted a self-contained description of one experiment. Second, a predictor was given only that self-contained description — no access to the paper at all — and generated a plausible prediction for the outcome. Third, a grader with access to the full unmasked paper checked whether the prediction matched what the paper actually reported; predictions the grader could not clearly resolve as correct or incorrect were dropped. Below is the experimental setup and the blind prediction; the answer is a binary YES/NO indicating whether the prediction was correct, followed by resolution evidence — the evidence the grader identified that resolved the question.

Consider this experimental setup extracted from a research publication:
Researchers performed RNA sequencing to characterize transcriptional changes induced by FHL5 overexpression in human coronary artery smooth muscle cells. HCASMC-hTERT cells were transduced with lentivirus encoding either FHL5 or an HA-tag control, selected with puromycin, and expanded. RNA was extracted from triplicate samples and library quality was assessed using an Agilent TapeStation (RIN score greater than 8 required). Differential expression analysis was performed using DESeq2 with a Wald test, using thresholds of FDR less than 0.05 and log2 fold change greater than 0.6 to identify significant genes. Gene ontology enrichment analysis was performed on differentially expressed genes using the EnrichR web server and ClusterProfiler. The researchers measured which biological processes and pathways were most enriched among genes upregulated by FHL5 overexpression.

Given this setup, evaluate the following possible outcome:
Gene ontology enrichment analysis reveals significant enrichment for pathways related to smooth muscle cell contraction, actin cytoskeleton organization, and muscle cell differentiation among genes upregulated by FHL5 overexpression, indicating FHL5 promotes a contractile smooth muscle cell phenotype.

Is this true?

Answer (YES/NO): NO